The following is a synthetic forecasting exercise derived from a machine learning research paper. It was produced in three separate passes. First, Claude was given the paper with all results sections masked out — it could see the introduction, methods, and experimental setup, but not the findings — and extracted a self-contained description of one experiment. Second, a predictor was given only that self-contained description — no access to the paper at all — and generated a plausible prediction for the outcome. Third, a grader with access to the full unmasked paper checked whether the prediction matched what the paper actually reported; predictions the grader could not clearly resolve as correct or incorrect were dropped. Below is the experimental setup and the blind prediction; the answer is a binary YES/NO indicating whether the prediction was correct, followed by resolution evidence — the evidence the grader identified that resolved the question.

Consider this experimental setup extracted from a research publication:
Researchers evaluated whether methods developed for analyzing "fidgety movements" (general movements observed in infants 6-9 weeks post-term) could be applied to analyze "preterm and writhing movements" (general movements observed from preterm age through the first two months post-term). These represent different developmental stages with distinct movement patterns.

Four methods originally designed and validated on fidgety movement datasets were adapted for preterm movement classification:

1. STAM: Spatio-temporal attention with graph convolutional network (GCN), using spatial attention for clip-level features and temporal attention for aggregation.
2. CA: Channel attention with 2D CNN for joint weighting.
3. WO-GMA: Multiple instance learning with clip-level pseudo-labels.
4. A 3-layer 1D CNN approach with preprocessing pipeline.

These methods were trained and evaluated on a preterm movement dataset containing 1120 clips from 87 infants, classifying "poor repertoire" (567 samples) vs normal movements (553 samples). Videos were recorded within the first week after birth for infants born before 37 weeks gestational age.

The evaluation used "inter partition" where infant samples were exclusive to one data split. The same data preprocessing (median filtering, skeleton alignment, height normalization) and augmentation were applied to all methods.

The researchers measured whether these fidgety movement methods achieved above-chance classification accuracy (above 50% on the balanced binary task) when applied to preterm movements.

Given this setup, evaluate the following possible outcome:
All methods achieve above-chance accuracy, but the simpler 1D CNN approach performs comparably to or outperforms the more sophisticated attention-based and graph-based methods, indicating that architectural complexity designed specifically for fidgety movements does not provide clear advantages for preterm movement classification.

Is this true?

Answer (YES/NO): NO